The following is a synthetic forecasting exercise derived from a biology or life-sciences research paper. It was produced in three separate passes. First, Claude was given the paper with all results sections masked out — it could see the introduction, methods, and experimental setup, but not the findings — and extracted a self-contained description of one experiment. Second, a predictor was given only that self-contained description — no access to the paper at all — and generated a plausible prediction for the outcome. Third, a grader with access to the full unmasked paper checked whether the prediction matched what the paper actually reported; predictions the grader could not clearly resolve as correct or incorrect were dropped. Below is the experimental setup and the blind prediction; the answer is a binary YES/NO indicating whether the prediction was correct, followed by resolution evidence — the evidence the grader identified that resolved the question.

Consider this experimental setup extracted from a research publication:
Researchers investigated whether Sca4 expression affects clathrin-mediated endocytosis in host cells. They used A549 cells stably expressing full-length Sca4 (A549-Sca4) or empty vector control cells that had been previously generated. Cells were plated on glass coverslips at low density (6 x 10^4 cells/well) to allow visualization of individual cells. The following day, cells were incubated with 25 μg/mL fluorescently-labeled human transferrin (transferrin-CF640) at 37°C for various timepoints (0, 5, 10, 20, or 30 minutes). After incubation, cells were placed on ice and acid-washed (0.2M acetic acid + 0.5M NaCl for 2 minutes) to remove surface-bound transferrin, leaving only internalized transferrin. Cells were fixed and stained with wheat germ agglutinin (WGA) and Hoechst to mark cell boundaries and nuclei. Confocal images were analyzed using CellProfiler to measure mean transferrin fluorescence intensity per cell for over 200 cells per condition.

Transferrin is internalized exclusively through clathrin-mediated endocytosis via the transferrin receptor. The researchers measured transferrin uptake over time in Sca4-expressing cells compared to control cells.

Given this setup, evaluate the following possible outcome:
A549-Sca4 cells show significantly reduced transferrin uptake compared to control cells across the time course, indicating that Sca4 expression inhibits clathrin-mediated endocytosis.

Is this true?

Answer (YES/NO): NO